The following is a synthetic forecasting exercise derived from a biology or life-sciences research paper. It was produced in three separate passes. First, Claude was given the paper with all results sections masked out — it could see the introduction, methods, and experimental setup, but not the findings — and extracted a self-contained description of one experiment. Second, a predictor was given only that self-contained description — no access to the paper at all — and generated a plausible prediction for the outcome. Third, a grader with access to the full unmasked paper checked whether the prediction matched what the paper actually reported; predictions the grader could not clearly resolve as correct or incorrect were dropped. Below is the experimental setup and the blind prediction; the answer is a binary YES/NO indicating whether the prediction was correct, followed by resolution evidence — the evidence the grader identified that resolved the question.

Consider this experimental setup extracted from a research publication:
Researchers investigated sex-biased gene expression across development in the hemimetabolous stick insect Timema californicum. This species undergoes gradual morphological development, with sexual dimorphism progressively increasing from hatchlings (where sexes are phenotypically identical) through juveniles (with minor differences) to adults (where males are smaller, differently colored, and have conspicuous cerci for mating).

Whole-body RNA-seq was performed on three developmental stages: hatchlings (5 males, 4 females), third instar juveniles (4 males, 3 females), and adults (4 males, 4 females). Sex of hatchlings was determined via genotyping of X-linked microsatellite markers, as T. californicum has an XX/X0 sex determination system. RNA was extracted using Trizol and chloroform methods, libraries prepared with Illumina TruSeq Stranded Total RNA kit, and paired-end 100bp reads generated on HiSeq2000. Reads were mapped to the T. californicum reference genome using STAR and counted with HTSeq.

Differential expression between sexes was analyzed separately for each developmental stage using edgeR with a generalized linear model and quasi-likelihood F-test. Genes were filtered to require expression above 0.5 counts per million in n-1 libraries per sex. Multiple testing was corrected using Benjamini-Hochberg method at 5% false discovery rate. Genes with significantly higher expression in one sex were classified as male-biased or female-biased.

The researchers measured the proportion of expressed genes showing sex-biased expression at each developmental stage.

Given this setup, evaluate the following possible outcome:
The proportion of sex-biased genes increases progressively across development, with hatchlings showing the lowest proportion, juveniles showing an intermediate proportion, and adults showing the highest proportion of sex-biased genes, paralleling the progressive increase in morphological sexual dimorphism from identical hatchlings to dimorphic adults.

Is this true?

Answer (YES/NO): YES